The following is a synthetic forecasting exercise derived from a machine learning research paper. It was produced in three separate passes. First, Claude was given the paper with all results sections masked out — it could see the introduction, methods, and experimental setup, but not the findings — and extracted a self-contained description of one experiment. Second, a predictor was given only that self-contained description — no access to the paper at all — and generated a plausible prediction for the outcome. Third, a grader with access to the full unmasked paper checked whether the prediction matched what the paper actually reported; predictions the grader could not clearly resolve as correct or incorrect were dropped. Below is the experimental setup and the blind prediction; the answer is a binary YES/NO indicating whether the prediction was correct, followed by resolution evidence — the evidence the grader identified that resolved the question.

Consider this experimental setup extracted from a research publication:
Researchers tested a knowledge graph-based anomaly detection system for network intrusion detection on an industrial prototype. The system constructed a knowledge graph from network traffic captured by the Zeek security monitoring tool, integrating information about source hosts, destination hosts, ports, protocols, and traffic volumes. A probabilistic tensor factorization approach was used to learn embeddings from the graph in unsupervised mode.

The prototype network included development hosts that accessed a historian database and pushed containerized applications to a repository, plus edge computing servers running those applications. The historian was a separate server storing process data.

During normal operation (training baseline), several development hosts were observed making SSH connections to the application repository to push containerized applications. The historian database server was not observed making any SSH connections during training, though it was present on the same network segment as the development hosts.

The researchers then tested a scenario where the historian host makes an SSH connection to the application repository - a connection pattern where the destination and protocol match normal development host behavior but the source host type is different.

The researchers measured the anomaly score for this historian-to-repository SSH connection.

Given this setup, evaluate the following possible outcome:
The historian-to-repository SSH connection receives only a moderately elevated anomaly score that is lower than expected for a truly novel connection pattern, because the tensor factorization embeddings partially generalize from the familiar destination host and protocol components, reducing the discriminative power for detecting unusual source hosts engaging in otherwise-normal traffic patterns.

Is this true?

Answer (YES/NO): YES